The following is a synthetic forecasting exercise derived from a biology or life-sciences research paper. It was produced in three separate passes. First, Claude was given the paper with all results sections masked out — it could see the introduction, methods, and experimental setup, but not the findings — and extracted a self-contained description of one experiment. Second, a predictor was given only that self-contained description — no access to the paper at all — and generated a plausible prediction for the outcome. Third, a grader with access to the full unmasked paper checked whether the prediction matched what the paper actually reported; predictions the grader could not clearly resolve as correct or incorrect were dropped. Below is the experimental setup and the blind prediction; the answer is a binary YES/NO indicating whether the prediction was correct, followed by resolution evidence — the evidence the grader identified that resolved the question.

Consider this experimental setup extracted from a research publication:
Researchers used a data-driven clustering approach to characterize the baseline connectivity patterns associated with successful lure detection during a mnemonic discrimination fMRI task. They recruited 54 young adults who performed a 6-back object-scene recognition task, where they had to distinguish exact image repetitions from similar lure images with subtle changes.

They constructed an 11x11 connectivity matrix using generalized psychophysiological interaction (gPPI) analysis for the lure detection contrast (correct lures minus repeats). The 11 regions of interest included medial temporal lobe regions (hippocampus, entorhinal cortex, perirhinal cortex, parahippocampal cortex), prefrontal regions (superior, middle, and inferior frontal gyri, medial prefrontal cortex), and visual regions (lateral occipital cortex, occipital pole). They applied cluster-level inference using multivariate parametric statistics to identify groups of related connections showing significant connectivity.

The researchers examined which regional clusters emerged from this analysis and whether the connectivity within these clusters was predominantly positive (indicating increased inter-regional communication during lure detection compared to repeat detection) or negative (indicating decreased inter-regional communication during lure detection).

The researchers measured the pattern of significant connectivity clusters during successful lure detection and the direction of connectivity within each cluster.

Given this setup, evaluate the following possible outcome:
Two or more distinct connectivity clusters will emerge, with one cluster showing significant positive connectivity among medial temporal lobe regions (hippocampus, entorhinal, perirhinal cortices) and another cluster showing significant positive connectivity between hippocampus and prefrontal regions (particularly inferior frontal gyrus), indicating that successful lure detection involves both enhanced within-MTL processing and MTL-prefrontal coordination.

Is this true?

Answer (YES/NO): NO